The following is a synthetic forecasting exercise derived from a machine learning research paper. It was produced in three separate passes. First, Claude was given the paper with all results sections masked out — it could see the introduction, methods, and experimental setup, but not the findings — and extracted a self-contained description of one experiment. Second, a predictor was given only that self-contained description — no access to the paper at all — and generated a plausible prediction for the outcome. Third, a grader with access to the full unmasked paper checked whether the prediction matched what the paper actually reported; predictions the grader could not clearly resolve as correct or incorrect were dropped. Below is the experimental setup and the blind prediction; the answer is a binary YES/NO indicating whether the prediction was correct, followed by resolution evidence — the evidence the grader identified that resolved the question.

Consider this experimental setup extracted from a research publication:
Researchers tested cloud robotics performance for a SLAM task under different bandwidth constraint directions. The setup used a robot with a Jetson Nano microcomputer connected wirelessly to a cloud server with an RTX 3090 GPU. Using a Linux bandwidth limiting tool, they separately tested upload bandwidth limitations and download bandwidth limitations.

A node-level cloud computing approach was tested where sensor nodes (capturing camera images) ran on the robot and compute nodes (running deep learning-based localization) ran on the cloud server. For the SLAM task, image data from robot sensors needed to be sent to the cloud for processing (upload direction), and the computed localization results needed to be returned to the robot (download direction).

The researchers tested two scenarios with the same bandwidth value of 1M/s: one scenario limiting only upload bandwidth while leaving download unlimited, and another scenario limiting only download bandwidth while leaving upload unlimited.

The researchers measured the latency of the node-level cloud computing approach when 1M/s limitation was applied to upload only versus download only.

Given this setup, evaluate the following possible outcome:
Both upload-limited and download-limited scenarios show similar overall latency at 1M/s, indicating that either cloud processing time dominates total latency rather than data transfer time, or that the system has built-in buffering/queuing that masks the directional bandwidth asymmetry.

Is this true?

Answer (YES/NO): NO